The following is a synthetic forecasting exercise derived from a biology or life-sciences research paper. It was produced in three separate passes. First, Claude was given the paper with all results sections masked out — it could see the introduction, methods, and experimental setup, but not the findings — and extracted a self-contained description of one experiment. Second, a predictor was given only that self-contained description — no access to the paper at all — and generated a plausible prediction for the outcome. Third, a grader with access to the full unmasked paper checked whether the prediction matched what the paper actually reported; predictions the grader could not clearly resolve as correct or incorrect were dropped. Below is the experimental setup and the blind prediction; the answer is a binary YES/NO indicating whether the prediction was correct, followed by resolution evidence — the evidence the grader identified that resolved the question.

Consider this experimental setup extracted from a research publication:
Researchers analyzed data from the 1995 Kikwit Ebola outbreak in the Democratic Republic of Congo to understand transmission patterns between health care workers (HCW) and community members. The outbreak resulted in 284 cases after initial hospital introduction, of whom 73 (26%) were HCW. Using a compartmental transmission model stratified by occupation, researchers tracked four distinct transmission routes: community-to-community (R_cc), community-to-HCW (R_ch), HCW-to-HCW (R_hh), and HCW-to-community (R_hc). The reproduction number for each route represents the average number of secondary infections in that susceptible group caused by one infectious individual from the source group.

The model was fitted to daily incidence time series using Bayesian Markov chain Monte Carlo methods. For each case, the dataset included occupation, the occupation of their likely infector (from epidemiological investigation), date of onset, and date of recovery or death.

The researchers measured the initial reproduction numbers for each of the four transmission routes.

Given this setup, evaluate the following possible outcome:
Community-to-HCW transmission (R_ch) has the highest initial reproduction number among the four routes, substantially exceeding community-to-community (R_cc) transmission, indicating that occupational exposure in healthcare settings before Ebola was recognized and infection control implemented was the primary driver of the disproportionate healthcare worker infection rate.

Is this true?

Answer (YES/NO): NO